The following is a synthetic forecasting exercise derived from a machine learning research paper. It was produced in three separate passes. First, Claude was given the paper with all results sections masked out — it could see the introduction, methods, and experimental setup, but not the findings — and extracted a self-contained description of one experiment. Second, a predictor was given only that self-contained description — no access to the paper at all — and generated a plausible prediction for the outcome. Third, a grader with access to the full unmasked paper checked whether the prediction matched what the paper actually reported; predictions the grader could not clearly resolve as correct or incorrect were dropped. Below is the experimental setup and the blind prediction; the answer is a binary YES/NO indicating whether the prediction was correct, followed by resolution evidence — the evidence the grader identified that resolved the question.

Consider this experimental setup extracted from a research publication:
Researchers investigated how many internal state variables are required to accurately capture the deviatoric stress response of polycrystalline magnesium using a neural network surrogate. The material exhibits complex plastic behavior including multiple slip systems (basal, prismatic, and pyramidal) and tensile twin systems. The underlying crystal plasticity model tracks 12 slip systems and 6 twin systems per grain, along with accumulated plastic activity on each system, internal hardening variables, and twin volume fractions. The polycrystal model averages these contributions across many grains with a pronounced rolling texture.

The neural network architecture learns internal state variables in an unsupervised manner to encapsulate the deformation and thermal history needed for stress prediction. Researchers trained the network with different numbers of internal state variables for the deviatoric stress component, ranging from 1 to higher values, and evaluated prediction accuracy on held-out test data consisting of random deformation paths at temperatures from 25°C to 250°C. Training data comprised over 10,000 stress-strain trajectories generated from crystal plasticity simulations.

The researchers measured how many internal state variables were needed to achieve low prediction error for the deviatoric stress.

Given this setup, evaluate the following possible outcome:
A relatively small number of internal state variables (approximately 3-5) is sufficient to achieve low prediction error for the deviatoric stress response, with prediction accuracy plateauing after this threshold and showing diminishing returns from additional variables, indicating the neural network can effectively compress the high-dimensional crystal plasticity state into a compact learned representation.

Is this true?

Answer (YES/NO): NO